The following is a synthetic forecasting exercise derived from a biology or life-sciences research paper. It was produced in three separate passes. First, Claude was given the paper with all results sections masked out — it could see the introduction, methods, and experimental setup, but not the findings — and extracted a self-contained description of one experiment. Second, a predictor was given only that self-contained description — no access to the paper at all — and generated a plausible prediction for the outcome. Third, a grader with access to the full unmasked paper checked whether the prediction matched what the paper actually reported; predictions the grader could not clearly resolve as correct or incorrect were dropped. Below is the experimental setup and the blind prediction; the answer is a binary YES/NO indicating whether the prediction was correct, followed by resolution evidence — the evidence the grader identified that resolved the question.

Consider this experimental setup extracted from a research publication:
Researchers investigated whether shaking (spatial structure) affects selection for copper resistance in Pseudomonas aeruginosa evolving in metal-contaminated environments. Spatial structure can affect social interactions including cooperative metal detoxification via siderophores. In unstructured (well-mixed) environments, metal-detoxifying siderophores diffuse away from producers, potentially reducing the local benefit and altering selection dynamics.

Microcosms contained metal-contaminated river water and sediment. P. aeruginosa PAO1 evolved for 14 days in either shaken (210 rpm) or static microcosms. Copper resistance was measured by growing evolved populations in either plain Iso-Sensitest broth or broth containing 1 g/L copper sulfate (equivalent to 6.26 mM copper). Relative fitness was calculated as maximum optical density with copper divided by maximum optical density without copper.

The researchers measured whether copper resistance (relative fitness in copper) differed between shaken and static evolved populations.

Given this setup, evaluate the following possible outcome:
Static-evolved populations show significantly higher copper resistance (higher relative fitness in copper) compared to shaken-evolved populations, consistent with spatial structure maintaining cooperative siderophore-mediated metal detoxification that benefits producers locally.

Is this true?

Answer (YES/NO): NO